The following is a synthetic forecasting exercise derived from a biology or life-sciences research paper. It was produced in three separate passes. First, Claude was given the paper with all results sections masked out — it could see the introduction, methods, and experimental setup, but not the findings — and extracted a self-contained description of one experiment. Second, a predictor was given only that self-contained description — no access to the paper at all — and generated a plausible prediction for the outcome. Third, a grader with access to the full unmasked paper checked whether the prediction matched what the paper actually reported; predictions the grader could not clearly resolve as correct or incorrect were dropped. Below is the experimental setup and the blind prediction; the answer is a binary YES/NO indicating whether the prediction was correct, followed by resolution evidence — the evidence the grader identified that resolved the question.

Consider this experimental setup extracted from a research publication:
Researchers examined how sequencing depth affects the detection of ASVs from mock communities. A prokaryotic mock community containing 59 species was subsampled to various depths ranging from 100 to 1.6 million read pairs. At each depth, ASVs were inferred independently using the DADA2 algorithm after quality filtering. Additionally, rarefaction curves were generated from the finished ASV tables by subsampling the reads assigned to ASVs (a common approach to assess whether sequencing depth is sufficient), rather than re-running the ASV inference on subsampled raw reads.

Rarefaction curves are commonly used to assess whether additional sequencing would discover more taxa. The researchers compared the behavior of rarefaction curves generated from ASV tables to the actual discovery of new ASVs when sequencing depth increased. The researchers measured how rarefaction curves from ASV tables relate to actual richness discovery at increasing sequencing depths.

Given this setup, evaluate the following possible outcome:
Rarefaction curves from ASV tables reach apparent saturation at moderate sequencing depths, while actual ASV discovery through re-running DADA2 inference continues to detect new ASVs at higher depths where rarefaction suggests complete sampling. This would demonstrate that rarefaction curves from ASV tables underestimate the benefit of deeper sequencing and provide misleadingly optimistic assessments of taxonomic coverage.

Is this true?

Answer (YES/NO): YES